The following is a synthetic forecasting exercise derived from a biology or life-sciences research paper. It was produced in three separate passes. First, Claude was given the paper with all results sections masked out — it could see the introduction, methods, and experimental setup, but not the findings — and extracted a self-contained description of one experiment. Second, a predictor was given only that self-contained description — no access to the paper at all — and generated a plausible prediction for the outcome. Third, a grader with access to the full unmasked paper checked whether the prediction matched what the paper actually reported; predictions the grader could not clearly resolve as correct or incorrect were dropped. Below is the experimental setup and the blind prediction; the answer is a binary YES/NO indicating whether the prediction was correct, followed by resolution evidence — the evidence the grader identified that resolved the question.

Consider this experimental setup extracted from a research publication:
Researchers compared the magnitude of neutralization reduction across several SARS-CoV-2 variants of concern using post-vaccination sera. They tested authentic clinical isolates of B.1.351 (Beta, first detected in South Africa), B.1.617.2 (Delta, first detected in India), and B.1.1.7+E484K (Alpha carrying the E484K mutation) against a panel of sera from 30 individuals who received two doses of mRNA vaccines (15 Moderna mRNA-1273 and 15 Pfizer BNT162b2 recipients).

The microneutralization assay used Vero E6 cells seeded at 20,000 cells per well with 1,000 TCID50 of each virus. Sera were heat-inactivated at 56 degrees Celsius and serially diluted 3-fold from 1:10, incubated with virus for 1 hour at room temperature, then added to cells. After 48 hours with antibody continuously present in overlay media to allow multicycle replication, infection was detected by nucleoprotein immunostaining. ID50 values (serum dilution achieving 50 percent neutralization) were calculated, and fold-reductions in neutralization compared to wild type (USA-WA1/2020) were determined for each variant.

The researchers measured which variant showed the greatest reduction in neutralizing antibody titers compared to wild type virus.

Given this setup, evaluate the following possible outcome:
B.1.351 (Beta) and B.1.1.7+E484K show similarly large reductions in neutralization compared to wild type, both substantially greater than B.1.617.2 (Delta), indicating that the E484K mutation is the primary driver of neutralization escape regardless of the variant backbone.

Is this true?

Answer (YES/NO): NO